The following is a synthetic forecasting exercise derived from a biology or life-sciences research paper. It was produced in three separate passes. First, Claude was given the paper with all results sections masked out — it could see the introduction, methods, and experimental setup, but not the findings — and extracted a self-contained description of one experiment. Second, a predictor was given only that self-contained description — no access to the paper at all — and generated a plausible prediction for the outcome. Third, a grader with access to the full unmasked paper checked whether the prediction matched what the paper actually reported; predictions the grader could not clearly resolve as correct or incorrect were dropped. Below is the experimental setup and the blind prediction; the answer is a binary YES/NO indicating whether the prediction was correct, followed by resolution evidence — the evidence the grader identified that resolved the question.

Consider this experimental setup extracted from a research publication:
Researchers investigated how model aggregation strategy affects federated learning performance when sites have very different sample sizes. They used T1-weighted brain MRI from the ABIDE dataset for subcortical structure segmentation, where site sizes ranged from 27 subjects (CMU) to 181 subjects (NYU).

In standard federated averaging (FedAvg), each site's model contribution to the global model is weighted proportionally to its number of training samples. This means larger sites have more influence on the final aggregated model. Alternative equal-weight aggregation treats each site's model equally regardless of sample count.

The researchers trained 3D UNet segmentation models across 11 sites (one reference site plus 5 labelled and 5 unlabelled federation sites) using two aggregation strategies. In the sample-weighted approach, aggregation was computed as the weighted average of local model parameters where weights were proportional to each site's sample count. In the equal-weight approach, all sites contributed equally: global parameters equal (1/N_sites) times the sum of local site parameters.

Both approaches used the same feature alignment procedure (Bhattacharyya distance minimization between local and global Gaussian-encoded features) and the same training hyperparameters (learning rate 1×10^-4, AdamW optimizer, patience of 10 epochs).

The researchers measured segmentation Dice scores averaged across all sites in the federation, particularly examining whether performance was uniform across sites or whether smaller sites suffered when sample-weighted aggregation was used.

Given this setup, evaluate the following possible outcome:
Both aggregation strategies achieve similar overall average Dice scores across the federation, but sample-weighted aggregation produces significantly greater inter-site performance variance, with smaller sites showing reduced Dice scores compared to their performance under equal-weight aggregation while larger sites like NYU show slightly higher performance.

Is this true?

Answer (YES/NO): NO